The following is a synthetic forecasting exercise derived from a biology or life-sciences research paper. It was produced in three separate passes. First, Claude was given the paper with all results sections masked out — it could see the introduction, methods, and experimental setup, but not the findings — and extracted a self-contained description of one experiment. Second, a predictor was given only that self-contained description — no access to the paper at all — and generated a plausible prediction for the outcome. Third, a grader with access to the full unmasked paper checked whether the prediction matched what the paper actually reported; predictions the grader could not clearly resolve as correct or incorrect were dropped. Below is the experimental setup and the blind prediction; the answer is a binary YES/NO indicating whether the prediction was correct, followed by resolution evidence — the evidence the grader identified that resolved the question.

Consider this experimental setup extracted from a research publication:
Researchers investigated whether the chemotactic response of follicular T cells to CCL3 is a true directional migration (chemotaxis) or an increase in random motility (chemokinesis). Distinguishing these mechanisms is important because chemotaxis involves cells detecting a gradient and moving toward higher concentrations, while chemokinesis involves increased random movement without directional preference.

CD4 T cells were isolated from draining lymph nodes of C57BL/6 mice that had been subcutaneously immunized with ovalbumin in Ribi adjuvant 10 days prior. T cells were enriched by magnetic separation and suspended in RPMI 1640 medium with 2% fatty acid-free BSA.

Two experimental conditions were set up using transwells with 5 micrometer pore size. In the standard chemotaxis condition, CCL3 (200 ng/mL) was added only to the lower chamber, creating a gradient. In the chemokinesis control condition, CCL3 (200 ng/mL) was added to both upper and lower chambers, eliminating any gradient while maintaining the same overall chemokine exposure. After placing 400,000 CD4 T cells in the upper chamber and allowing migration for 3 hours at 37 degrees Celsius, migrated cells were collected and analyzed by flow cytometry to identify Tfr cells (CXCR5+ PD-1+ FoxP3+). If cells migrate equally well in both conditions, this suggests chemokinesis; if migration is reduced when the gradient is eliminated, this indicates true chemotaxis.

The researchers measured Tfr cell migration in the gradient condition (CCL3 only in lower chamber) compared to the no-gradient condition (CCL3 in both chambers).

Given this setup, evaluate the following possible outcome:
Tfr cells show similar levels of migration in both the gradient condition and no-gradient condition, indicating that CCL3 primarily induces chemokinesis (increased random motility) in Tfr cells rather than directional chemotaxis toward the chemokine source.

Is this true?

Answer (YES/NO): NO